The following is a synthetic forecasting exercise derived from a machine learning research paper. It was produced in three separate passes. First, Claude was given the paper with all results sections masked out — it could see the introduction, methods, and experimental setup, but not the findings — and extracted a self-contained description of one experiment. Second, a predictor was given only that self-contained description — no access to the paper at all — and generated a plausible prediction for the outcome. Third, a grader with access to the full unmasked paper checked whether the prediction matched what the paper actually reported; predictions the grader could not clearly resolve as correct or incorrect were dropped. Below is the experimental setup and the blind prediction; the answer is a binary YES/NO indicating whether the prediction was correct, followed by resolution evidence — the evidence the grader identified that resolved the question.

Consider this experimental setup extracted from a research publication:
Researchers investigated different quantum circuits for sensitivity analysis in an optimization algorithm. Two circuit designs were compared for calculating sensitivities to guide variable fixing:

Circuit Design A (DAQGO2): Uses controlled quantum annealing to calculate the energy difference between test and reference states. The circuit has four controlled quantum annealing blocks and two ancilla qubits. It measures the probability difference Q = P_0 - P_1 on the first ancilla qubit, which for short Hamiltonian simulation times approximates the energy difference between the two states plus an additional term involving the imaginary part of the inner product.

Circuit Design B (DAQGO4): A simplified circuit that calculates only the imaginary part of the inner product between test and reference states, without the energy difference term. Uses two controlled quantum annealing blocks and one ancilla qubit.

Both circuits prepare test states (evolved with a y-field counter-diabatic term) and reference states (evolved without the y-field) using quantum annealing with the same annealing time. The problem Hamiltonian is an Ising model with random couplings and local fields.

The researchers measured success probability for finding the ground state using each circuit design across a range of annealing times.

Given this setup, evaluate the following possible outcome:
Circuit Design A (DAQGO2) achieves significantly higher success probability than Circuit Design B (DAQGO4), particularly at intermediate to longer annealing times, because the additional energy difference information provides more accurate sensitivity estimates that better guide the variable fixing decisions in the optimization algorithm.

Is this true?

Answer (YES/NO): NO